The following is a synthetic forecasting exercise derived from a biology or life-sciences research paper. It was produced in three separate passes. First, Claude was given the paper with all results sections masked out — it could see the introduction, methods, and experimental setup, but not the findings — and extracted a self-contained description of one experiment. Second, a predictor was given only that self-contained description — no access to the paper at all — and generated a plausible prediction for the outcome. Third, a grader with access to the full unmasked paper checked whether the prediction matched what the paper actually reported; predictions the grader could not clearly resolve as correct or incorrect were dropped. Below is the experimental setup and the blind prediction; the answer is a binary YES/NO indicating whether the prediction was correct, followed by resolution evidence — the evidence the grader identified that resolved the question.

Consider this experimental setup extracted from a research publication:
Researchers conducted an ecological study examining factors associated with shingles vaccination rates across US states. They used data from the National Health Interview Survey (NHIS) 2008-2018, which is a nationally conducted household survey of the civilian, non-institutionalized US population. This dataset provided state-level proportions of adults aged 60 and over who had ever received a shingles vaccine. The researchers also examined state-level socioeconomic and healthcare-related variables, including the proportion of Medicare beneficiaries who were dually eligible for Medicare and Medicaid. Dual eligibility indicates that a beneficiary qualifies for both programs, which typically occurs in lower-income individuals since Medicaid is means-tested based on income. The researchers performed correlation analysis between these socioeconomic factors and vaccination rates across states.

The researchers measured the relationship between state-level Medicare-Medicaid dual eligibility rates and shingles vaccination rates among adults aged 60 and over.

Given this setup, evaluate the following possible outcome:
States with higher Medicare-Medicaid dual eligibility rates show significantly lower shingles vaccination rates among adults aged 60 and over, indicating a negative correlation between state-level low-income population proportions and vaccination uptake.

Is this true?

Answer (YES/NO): YES